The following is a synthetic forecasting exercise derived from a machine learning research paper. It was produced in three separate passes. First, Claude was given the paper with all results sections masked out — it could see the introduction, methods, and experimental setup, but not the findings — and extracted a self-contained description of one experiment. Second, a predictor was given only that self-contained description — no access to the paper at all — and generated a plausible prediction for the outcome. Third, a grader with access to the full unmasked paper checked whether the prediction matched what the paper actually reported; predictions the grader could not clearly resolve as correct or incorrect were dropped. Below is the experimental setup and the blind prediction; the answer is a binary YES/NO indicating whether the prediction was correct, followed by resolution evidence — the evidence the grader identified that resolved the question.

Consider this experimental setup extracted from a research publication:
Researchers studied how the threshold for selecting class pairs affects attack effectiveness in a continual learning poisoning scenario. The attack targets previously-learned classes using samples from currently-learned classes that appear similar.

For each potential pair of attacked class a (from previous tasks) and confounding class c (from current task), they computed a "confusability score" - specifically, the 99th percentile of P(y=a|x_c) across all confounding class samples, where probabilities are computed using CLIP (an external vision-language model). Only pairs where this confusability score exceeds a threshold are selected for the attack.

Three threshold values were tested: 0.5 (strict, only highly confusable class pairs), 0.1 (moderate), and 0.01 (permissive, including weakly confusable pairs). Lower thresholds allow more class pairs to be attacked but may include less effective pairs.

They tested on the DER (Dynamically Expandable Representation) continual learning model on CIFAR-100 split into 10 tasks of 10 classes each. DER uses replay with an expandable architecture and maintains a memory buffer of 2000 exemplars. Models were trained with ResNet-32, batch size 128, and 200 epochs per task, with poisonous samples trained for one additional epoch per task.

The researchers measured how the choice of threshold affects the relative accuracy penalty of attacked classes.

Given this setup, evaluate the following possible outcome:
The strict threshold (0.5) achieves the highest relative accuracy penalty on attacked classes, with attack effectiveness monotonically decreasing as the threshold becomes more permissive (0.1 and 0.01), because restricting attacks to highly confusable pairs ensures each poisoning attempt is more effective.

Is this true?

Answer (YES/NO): YES